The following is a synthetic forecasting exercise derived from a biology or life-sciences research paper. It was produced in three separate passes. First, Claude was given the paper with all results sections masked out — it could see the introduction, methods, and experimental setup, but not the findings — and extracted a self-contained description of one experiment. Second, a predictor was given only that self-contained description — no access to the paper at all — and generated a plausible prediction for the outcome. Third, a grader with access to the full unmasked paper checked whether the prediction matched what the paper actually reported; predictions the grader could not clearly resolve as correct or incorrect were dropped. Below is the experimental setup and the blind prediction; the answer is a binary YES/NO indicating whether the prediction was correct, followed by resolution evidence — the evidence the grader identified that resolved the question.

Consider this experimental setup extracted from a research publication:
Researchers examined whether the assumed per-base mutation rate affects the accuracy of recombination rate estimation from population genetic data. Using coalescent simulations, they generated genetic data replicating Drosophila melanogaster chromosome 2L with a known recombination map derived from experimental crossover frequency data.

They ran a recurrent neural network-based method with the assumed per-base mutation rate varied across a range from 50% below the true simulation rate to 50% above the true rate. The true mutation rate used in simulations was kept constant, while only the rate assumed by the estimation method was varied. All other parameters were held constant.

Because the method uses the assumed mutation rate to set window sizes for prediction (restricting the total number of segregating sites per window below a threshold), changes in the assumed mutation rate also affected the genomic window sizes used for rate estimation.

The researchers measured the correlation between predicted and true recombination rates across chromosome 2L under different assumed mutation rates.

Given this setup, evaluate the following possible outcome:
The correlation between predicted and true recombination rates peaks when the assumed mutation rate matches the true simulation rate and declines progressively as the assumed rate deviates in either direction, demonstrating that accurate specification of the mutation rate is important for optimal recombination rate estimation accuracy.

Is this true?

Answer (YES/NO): NO